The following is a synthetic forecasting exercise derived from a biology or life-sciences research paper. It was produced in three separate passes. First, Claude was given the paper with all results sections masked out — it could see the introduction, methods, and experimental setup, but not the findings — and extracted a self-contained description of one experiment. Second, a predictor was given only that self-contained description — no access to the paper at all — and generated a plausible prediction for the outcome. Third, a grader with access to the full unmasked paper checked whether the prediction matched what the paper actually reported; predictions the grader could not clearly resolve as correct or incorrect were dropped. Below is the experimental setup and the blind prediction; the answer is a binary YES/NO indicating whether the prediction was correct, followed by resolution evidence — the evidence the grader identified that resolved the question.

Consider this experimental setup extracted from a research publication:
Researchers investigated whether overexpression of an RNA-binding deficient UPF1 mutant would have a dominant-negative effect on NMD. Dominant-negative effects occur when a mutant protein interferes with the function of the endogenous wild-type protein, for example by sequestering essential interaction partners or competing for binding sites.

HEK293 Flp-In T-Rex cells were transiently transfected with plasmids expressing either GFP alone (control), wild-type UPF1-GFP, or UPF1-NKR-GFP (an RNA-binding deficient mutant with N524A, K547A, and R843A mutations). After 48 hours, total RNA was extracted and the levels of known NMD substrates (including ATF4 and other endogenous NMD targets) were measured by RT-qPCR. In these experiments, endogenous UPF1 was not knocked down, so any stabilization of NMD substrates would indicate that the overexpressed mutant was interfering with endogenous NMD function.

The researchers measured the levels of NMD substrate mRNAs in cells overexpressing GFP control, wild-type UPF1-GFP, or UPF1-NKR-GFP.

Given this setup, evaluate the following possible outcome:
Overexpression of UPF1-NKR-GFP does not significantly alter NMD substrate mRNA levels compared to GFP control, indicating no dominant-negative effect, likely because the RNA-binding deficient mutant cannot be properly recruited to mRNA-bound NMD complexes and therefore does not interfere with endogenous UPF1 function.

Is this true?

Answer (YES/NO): NO